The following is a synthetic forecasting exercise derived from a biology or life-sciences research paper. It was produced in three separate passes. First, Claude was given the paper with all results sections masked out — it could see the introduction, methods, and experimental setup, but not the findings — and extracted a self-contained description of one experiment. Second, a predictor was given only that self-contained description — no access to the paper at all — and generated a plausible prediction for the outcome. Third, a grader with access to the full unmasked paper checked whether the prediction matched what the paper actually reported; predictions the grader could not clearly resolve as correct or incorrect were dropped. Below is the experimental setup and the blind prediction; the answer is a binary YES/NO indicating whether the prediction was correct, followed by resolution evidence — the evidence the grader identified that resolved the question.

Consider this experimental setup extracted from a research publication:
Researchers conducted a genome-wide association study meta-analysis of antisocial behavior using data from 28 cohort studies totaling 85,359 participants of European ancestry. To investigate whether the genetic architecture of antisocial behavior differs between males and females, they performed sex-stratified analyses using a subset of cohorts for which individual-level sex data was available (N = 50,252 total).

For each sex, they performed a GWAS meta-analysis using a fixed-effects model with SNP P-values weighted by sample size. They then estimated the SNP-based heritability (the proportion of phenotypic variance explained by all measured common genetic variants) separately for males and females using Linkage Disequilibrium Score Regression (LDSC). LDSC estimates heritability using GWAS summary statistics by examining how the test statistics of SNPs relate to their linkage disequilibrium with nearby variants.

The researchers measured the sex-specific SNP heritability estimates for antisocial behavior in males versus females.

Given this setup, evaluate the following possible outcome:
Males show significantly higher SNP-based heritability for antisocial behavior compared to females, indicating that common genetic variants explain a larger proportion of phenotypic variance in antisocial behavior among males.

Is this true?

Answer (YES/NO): NO